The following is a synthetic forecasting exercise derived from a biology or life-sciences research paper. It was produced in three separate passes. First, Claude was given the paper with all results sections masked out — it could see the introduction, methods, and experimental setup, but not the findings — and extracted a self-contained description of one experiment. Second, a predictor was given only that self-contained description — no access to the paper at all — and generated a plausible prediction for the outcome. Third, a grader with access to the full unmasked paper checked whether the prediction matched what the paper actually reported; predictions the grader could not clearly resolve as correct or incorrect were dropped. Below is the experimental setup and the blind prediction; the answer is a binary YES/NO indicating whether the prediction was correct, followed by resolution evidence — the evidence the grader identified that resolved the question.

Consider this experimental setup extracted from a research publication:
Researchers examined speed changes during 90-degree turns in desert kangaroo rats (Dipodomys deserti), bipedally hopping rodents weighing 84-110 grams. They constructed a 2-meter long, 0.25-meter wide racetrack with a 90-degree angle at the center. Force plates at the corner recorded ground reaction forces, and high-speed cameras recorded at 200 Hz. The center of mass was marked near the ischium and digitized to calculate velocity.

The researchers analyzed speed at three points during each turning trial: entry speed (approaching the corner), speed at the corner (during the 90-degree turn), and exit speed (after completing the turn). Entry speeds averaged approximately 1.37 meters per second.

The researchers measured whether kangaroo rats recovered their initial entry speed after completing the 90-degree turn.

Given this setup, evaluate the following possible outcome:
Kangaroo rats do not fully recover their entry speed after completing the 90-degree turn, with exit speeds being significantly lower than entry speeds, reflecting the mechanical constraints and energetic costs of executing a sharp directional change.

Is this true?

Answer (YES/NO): YES